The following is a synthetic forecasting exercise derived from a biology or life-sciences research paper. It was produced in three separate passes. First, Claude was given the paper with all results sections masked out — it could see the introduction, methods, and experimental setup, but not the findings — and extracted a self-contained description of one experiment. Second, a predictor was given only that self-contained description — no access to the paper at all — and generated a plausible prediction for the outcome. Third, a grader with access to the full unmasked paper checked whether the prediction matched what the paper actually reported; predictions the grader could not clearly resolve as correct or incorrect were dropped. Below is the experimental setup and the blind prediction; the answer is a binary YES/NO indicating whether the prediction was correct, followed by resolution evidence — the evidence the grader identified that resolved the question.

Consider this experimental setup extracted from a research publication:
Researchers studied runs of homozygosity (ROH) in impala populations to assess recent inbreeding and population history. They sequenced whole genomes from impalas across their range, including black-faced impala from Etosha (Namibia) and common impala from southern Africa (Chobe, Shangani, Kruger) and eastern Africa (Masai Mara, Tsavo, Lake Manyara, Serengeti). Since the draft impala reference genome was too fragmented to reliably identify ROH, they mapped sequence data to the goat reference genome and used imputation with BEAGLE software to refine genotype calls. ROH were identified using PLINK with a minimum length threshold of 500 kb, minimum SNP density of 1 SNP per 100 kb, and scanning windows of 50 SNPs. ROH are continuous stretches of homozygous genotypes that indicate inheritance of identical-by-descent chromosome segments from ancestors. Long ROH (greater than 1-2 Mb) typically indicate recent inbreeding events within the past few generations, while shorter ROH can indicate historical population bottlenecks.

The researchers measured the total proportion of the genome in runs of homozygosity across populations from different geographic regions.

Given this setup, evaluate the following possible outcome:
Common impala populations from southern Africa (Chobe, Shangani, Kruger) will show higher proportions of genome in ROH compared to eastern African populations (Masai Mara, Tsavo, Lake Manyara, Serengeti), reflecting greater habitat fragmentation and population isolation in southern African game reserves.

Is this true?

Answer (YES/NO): NO